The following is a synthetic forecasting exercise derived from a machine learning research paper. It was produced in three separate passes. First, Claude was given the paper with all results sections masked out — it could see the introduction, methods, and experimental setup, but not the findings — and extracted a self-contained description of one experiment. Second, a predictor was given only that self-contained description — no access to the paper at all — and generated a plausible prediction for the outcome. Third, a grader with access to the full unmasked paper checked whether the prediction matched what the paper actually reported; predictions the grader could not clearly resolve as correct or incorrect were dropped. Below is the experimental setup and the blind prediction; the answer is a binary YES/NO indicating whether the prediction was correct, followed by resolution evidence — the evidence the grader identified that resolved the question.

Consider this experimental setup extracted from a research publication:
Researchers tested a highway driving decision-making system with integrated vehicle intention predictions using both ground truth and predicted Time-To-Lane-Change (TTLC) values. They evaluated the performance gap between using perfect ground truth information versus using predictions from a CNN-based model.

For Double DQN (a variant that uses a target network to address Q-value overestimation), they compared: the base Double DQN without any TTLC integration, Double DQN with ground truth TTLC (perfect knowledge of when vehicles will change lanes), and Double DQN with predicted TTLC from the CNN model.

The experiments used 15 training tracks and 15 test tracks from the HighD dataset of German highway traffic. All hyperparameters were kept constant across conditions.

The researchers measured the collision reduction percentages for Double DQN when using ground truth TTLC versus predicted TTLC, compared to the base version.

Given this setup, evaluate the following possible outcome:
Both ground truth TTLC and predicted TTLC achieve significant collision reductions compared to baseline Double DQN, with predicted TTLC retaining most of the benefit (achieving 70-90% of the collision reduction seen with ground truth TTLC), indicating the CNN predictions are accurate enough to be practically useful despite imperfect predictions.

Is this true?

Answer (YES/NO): NO